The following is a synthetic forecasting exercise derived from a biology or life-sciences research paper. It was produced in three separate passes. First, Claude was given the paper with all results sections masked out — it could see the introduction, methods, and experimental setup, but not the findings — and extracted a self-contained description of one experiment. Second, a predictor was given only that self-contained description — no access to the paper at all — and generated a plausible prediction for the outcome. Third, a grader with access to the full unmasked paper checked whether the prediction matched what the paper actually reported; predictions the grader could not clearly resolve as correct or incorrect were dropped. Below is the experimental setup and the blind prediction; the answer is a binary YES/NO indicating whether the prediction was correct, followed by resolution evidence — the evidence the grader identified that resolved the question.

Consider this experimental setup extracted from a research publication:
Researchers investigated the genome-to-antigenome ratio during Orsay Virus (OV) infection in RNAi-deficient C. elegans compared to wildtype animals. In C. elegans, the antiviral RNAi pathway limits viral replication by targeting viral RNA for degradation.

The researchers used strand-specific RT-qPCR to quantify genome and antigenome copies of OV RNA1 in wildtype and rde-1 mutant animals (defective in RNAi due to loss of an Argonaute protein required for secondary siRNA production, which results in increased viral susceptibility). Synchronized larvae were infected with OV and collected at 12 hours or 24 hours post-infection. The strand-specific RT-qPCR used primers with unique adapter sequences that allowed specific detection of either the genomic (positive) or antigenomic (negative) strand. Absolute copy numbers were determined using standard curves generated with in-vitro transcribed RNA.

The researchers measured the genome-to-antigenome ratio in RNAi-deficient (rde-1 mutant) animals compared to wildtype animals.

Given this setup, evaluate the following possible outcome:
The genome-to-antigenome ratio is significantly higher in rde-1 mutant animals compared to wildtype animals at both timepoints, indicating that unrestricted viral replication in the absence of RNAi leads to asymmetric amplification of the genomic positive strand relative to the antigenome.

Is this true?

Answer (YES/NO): NO